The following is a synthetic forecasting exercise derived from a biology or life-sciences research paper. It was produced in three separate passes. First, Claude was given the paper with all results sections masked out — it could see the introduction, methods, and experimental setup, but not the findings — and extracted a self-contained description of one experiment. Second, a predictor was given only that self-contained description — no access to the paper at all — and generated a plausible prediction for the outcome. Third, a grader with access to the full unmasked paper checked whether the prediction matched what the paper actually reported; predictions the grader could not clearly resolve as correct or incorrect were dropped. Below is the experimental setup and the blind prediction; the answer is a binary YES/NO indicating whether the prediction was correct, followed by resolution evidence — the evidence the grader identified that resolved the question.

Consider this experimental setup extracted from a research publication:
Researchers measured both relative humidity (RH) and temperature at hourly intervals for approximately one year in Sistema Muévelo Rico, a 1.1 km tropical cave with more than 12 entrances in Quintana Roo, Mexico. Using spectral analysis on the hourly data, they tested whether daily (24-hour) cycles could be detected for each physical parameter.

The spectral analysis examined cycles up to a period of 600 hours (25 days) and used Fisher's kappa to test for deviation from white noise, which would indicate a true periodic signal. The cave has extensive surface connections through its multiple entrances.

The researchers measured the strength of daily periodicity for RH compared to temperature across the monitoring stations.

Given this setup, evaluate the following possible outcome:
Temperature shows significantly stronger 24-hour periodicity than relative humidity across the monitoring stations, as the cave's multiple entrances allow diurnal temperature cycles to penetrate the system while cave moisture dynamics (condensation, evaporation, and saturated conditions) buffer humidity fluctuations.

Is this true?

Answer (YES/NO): YES